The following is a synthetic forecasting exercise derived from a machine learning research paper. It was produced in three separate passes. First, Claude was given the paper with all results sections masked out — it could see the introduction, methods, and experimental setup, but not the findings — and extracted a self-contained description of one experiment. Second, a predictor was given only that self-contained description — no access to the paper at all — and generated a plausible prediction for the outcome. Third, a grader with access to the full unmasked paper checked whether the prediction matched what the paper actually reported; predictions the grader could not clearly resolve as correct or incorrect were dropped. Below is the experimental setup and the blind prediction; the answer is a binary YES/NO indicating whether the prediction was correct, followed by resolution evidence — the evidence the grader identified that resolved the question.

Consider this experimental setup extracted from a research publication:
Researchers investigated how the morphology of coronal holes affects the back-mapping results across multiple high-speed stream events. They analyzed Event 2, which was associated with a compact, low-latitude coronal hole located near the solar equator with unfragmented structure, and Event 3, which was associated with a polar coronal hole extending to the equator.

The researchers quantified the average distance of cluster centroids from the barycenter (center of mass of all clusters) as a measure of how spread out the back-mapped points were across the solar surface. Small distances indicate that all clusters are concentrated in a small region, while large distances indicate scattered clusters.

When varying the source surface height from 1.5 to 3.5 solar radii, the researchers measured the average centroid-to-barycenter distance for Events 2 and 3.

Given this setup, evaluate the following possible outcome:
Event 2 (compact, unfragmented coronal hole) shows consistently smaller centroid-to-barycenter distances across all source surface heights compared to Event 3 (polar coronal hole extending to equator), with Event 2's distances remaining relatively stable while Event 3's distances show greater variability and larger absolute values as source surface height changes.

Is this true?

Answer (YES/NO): YES